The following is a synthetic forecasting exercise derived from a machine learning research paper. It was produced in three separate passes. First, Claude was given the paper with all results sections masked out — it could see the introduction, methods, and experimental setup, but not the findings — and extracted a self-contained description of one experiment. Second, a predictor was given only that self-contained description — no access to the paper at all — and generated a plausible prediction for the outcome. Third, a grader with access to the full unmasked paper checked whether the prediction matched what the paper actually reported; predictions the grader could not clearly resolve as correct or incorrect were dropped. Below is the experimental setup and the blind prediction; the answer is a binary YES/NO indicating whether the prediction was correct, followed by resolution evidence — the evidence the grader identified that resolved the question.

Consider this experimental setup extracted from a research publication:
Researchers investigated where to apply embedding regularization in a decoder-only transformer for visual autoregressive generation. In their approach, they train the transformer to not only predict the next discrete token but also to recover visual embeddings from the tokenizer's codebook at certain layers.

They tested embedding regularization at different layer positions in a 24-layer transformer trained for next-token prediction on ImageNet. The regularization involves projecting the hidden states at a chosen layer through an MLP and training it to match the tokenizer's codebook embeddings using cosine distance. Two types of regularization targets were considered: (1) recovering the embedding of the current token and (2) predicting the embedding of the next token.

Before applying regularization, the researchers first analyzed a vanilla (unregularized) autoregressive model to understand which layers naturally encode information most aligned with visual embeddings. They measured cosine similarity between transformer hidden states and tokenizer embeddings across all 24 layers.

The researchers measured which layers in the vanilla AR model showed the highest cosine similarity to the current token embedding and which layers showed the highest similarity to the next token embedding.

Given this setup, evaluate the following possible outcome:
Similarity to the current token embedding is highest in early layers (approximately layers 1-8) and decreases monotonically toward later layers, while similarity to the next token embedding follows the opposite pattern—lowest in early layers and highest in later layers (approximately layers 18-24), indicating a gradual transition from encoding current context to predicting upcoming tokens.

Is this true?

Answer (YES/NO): NO